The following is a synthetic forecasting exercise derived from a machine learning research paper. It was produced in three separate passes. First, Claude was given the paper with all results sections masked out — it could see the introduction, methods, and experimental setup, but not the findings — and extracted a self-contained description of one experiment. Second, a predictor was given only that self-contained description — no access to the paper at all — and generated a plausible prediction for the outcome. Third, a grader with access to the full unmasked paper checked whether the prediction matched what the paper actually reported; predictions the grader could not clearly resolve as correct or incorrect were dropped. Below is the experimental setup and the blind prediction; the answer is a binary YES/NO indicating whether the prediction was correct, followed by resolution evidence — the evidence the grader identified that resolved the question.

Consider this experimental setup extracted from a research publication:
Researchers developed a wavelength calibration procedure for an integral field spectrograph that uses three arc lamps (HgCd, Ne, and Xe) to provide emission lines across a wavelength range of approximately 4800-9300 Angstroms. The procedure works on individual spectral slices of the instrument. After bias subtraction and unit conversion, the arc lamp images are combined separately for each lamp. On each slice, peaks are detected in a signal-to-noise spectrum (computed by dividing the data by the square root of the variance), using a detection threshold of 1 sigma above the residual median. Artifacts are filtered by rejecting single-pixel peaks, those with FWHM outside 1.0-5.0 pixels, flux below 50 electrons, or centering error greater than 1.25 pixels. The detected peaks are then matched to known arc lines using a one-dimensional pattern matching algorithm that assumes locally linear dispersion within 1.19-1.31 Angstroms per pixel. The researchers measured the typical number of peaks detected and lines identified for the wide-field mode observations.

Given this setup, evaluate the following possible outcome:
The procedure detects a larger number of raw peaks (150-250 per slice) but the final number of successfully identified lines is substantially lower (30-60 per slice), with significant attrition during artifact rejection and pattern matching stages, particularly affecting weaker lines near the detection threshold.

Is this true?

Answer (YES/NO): NO